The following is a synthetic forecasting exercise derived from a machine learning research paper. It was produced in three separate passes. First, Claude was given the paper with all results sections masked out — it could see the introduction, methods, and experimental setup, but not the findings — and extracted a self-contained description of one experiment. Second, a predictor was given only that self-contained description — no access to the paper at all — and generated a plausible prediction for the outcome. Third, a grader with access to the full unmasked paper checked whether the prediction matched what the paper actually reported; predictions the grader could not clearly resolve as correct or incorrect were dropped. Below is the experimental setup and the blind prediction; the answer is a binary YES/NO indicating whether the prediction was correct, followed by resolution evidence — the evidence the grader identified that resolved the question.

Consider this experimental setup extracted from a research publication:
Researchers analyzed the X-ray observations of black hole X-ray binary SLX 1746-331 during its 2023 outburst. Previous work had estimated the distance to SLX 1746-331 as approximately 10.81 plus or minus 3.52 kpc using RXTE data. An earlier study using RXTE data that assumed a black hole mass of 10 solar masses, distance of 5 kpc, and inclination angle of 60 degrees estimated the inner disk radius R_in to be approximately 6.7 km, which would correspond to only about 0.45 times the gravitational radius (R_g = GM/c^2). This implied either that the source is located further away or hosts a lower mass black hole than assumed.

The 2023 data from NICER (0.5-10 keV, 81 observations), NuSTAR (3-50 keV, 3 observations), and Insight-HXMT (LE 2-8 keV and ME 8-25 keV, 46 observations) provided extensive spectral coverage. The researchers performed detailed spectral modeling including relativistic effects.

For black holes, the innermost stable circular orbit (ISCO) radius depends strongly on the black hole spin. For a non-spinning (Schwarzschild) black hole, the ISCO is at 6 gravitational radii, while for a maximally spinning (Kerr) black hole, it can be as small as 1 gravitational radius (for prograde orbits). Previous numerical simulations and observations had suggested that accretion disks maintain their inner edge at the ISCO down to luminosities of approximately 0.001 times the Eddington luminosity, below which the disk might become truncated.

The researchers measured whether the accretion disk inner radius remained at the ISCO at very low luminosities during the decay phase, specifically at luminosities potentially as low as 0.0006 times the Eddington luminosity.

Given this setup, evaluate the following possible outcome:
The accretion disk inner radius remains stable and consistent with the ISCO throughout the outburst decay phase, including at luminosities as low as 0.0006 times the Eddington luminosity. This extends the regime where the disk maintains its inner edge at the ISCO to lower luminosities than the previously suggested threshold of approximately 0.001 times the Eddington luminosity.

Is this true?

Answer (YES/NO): YES